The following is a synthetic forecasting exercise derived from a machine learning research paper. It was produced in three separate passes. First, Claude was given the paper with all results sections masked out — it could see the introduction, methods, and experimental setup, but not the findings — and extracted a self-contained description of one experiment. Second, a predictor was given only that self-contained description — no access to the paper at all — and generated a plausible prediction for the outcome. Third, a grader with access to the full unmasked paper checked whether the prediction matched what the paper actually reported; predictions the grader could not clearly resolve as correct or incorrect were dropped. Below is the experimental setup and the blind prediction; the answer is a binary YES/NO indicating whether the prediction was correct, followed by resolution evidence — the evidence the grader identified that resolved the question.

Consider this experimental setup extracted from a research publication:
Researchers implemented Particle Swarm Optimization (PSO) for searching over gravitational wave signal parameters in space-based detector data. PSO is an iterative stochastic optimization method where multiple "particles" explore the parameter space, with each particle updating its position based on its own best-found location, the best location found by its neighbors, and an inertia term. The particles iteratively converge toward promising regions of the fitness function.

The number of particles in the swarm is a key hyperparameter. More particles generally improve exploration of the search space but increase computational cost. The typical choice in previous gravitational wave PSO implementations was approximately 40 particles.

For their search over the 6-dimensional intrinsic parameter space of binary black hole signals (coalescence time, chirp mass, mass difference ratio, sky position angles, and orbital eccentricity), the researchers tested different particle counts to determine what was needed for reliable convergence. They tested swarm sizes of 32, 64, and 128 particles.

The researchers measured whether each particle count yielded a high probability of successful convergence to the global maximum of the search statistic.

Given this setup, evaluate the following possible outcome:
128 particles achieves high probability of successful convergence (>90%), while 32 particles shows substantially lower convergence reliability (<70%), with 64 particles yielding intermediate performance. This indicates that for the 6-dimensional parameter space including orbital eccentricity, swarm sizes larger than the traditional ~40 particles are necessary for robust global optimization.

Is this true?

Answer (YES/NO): NO